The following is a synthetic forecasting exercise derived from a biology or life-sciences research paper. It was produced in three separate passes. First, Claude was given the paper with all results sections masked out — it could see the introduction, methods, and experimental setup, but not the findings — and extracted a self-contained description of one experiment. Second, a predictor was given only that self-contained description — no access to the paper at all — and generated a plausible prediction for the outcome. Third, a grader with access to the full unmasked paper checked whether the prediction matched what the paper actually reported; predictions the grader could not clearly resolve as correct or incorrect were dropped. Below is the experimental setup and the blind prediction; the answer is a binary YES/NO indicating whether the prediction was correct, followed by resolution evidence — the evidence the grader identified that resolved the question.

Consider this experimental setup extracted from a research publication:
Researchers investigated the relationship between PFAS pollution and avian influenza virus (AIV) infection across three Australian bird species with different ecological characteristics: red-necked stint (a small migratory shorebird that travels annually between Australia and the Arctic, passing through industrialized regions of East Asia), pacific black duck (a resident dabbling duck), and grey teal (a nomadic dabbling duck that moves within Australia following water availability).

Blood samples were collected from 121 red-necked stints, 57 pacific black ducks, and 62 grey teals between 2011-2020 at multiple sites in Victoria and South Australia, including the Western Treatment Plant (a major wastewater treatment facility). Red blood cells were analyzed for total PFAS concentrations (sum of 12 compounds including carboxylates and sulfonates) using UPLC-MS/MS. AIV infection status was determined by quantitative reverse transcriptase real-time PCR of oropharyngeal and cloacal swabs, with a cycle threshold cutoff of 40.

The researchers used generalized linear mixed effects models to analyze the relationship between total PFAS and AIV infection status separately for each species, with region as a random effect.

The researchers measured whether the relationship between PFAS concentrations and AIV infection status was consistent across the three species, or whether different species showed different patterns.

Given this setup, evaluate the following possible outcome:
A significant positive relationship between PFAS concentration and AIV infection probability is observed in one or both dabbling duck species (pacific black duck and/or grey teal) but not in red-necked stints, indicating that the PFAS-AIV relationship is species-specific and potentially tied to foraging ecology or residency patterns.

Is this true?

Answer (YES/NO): NO